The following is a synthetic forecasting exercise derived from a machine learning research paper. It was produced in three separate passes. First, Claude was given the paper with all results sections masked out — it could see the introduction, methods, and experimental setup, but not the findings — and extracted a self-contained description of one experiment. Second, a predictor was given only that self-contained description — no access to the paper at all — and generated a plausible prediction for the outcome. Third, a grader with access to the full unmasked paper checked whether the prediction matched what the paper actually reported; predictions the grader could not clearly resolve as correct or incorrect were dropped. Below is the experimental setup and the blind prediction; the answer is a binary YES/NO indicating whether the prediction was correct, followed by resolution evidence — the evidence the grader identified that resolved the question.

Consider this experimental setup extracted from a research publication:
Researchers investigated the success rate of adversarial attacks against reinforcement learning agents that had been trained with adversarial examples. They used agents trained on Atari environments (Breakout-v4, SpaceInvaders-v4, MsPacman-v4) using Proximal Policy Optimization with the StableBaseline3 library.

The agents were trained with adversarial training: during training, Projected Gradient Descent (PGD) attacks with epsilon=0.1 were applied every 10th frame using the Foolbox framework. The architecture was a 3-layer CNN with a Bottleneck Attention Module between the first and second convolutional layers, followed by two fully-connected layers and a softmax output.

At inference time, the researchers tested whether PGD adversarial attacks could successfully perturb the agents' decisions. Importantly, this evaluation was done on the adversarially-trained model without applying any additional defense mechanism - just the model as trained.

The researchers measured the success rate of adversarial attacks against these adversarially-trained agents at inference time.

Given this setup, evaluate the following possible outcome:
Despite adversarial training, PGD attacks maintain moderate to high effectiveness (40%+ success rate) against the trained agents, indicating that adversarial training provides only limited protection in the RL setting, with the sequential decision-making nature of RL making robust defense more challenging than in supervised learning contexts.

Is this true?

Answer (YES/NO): YES